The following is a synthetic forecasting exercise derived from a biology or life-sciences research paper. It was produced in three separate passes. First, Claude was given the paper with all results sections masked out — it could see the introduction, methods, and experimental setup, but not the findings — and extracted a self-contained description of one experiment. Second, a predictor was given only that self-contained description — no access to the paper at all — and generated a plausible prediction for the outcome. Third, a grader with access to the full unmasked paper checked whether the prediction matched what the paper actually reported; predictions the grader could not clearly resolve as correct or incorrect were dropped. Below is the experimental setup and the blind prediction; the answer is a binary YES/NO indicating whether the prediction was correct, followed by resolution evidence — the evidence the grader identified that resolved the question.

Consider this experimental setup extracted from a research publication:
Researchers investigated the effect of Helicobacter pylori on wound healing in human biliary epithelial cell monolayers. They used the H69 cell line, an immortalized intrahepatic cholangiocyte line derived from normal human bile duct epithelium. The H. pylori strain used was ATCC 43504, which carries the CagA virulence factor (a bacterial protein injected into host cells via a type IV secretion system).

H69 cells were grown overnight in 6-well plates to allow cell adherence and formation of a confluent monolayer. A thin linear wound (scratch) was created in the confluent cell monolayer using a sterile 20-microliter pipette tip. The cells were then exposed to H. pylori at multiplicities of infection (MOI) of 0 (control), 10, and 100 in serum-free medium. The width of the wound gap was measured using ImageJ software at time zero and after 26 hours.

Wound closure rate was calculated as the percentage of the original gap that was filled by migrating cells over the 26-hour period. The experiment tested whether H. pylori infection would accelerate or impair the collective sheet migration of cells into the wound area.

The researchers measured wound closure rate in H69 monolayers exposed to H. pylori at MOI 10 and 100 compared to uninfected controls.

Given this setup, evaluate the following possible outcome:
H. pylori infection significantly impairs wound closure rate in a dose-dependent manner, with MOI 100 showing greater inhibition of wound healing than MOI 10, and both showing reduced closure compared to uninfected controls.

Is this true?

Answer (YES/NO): NO